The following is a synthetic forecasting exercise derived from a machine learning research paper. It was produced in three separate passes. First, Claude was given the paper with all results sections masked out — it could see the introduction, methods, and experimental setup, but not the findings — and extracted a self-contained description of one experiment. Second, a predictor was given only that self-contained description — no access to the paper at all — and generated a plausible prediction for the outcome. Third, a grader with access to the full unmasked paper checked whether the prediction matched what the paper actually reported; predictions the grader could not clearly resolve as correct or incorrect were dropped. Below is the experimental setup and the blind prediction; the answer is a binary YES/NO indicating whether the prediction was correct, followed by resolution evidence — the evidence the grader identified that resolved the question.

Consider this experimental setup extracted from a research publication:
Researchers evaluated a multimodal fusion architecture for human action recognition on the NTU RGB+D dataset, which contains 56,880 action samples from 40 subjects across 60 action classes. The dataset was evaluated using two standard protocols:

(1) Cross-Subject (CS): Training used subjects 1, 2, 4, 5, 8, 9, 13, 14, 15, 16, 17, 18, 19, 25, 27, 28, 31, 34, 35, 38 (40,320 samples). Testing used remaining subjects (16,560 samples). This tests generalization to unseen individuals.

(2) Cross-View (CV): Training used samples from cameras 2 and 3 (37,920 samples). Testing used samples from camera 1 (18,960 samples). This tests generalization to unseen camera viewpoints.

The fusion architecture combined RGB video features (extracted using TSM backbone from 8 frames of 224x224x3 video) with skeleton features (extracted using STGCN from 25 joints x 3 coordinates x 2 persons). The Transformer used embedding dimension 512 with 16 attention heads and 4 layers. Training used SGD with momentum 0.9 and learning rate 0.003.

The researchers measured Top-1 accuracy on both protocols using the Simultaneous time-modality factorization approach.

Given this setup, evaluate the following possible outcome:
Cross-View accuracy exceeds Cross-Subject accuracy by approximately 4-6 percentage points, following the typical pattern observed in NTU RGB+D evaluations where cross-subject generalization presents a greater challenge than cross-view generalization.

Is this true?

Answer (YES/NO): NO